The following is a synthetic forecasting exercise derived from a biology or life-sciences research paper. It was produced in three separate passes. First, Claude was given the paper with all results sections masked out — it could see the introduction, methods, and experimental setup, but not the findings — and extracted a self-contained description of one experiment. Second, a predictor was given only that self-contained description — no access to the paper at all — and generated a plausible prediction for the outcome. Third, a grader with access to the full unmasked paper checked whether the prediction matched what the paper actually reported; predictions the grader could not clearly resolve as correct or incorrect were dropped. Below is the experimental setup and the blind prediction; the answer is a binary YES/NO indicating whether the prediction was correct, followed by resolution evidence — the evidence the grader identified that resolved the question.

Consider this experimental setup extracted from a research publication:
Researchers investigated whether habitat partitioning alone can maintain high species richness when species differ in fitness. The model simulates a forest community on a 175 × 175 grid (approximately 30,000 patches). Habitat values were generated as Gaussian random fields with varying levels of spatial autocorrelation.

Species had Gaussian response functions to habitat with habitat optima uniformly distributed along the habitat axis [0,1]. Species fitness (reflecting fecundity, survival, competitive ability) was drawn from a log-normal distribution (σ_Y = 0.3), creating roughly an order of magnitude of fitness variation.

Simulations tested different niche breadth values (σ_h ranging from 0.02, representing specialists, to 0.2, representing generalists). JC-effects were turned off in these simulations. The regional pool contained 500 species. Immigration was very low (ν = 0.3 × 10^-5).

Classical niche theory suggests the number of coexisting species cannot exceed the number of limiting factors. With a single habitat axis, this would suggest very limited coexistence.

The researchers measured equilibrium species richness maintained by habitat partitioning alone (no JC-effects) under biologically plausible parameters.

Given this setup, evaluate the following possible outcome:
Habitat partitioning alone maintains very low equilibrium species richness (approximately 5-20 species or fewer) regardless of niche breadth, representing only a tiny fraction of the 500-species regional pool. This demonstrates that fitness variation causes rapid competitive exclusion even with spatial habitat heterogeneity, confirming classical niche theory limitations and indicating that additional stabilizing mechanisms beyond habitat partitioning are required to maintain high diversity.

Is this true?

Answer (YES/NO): NO